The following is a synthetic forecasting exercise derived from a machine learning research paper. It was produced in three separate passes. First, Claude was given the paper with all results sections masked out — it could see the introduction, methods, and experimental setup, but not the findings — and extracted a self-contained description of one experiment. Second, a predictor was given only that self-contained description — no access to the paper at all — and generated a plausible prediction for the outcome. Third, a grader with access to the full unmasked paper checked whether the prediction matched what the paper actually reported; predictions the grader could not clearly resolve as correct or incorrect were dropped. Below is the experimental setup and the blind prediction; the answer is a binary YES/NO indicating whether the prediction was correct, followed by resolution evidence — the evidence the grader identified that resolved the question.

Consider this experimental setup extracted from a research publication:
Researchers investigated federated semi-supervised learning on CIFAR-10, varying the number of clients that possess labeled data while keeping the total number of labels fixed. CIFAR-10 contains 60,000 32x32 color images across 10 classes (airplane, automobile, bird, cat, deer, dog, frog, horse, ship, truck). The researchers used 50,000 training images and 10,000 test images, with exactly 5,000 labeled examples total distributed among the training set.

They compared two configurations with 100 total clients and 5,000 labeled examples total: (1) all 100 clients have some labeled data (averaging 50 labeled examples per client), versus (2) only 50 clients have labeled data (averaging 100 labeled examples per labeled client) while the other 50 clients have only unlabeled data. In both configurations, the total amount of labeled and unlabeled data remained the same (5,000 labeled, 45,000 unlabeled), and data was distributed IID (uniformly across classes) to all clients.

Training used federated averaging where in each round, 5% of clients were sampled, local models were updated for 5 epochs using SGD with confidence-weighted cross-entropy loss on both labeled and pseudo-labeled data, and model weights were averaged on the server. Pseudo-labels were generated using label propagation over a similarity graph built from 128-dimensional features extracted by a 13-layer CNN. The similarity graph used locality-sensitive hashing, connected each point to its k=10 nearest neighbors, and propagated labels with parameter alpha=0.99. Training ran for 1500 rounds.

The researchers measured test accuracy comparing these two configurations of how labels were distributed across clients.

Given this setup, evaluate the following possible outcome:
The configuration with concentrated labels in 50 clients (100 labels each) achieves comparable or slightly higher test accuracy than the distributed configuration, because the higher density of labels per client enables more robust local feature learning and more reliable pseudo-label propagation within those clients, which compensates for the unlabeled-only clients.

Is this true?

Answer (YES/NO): NO